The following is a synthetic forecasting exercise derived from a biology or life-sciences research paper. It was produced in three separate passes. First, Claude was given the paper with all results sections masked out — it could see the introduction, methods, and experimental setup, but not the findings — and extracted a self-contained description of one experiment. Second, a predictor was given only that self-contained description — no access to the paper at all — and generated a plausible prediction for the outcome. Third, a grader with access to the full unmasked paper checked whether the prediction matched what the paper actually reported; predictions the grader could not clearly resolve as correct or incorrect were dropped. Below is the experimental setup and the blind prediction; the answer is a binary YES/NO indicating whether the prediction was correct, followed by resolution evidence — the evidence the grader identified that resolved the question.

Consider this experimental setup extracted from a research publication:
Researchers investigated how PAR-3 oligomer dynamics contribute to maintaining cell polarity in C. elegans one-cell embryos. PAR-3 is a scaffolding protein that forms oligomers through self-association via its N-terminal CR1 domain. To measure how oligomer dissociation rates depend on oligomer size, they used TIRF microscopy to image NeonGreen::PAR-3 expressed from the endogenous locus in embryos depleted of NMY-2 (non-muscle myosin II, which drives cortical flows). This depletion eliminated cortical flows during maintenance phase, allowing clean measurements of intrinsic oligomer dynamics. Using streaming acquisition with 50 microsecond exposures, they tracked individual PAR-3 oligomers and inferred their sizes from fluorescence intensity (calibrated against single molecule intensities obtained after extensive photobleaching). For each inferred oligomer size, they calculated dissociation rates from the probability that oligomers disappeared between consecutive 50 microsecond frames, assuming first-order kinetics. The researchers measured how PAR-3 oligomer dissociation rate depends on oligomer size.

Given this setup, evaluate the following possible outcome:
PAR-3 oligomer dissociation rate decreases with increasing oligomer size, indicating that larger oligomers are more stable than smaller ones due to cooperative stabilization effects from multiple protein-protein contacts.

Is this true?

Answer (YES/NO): YES